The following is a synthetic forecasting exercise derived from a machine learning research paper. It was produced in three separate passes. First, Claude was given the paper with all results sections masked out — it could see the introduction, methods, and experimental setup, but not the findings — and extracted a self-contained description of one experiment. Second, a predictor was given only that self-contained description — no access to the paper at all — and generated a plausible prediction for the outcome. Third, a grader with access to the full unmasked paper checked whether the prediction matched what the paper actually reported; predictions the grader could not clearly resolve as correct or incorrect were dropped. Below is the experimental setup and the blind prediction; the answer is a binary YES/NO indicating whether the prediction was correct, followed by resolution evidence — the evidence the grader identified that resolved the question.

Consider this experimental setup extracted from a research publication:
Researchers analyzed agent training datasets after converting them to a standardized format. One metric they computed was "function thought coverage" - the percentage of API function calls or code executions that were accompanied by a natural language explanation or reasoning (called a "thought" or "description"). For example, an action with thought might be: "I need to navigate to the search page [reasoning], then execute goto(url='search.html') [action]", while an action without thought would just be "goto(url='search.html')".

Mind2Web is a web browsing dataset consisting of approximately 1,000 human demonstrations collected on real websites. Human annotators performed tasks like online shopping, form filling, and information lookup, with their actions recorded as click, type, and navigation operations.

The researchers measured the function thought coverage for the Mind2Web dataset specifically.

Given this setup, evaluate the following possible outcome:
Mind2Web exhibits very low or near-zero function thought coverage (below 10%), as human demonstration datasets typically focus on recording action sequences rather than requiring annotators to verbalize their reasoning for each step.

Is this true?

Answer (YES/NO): YES